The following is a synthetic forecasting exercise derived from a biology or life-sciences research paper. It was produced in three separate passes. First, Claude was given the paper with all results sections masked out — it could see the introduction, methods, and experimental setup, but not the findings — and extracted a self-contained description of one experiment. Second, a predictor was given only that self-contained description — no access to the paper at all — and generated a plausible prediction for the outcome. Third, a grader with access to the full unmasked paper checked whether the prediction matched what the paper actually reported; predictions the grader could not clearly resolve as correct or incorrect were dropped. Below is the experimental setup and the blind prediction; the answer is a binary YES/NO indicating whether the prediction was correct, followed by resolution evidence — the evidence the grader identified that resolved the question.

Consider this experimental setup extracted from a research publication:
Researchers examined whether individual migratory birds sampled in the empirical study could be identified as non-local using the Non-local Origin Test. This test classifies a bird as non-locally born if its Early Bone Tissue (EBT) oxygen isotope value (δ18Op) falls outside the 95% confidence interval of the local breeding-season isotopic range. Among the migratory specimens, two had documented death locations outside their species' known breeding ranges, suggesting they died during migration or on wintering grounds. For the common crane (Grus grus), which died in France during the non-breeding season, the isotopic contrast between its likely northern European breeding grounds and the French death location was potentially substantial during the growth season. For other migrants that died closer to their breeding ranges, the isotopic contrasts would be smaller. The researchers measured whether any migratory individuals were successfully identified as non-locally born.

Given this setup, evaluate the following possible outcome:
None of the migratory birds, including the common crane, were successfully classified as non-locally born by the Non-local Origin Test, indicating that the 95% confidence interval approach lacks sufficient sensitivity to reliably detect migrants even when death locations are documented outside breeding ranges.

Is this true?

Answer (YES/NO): NO